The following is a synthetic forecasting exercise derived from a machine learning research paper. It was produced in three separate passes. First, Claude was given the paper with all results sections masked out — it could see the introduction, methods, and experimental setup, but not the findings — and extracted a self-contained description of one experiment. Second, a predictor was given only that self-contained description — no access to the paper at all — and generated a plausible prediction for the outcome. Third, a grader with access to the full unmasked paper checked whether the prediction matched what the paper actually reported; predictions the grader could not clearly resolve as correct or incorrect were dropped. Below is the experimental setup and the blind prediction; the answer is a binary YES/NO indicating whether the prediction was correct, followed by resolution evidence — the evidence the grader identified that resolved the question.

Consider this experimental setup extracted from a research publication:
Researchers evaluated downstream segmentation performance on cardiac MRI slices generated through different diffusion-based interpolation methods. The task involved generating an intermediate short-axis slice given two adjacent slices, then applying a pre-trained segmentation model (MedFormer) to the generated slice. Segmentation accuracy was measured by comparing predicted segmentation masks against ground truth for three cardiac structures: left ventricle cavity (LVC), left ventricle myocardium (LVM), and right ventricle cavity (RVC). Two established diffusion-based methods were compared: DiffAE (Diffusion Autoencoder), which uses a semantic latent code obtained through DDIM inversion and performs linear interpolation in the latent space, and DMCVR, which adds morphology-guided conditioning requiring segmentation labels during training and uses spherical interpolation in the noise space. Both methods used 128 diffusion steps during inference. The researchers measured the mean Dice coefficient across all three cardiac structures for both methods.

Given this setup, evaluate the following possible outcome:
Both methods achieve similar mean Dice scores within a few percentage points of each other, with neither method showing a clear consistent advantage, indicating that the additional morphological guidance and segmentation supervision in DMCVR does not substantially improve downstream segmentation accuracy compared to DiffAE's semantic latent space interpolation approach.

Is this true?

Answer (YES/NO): YES